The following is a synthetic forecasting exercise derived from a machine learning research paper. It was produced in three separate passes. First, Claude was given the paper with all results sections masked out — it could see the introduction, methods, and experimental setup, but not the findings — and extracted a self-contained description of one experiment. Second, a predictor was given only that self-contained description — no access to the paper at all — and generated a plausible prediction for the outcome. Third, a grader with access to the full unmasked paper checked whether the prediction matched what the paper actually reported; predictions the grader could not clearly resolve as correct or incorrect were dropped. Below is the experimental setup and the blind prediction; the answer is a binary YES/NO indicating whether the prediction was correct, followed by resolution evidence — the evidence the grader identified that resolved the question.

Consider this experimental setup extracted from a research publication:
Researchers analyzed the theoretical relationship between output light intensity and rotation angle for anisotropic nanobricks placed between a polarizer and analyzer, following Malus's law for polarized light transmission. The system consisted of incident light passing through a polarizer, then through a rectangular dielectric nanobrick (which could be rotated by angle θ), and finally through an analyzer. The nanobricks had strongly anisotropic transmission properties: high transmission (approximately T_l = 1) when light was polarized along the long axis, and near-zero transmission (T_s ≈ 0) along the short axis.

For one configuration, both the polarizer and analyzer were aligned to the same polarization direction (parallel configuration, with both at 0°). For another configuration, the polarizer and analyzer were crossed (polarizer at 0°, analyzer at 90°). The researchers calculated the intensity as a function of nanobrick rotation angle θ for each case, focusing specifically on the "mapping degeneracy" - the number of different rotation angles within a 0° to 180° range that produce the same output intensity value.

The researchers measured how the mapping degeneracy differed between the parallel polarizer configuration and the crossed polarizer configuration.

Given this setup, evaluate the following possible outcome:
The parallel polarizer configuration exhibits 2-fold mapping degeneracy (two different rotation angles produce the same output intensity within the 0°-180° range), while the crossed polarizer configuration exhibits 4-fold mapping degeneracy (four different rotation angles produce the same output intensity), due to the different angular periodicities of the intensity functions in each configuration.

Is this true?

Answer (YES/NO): YES